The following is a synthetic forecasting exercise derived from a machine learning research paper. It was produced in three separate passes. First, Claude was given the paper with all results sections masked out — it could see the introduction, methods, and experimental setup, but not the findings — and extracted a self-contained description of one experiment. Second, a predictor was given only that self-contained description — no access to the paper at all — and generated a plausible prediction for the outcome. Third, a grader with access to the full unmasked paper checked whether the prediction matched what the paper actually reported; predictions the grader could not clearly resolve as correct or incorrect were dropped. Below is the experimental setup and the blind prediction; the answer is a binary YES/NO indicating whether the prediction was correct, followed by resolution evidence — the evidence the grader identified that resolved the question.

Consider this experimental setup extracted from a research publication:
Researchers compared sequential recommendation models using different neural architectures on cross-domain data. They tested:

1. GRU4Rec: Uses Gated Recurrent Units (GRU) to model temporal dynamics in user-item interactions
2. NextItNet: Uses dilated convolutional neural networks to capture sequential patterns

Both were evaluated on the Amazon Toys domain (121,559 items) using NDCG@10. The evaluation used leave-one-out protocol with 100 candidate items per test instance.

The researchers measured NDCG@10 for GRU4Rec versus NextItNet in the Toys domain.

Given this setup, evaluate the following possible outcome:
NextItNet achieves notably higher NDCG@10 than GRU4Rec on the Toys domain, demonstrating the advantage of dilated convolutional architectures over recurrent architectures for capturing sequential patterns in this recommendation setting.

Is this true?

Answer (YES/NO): NO